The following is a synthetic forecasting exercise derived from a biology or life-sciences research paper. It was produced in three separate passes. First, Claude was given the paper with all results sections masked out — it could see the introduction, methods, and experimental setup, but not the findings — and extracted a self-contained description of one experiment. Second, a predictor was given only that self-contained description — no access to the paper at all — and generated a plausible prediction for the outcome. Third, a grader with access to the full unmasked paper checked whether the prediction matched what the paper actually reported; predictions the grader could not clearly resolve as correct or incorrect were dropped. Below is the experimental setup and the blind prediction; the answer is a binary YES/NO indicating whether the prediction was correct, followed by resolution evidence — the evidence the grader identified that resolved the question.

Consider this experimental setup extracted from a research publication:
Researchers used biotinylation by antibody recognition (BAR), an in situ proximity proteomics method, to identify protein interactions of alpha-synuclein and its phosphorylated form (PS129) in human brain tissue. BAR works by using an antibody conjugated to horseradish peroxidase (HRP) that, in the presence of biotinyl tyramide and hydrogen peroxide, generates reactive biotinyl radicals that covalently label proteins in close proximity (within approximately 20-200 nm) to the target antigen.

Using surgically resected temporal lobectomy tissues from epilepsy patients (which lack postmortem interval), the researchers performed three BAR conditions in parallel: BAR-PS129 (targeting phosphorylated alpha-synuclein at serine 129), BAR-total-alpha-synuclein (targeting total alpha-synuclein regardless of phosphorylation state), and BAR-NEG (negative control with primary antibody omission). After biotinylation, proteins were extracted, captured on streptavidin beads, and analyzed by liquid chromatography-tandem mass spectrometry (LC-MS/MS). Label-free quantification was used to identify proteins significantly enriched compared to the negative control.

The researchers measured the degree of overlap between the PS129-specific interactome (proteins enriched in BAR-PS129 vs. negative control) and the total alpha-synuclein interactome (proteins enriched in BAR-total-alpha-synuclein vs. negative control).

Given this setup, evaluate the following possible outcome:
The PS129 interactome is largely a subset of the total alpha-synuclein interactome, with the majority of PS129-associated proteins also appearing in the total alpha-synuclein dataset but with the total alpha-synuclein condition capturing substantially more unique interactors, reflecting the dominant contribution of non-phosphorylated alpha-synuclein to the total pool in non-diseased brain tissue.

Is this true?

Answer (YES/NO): YES